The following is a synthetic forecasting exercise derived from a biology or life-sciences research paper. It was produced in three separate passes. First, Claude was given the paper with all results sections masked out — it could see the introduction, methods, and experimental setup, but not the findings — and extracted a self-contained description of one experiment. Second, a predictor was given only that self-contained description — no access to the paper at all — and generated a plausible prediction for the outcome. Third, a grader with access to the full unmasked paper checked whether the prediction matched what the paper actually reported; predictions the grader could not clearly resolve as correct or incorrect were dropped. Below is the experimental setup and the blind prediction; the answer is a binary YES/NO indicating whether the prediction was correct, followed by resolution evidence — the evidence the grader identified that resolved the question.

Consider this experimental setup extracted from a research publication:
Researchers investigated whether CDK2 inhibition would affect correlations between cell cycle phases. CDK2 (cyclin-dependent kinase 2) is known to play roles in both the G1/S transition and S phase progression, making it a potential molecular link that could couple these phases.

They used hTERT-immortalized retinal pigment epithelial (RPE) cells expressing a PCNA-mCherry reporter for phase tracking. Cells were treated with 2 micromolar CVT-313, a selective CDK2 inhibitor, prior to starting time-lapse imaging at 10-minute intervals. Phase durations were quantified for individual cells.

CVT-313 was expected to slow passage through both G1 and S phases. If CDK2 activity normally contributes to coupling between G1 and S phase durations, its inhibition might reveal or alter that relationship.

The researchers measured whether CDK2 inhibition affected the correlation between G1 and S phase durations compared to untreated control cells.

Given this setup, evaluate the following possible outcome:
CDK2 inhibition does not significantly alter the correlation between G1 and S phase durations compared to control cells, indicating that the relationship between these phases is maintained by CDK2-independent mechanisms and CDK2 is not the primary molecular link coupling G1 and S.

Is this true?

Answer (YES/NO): NO